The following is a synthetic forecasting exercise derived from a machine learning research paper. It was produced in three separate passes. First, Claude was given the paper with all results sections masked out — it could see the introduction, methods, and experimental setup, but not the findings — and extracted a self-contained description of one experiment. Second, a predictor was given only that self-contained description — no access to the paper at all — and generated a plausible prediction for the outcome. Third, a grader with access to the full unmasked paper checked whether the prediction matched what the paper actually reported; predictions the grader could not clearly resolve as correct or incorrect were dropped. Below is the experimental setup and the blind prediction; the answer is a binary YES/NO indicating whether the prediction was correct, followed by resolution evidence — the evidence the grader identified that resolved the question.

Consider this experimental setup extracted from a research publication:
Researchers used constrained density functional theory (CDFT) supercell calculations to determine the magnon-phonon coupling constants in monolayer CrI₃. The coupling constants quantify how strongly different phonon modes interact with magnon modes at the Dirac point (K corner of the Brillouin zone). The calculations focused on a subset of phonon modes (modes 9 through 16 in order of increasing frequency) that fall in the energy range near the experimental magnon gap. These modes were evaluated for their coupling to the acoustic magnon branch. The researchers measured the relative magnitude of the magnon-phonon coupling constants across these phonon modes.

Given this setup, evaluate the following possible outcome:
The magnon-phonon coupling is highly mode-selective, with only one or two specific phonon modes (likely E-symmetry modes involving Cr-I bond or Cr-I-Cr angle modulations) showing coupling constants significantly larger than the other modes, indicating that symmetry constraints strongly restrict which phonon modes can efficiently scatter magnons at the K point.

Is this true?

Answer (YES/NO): NO